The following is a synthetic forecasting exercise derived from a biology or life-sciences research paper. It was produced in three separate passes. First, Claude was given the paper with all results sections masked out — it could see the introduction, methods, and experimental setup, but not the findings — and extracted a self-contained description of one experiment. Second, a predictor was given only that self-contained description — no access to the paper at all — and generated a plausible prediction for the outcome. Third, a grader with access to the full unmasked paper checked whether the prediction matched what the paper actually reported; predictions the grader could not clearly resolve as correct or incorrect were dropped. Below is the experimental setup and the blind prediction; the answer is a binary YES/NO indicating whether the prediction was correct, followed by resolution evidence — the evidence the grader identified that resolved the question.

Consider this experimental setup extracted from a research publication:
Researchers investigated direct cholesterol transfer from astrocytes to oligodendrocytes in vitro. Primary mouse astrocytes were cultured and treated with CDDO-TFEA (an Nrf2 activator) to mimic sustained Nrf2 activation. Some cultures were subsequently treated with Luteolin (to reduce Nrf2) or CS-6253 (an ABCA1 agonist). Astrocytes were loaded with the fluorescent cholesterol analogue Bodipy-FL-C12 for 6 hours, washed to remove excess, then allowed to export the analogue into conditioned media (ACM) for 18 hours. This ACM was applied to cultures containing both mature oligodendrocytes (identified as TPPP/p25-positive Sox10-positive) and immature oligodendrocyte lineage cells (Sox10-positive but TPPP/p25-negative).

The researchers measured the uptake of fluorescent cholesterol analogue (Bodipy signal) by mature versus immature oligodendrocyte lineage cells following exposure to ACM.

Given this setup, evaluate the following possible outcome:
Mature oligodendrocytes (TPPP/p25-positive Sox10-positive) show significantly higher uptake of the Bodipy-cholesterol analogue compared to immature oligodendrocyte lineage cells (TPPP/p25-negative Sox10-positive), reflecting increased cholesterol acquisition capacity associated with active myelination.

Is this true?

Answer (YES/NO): YES